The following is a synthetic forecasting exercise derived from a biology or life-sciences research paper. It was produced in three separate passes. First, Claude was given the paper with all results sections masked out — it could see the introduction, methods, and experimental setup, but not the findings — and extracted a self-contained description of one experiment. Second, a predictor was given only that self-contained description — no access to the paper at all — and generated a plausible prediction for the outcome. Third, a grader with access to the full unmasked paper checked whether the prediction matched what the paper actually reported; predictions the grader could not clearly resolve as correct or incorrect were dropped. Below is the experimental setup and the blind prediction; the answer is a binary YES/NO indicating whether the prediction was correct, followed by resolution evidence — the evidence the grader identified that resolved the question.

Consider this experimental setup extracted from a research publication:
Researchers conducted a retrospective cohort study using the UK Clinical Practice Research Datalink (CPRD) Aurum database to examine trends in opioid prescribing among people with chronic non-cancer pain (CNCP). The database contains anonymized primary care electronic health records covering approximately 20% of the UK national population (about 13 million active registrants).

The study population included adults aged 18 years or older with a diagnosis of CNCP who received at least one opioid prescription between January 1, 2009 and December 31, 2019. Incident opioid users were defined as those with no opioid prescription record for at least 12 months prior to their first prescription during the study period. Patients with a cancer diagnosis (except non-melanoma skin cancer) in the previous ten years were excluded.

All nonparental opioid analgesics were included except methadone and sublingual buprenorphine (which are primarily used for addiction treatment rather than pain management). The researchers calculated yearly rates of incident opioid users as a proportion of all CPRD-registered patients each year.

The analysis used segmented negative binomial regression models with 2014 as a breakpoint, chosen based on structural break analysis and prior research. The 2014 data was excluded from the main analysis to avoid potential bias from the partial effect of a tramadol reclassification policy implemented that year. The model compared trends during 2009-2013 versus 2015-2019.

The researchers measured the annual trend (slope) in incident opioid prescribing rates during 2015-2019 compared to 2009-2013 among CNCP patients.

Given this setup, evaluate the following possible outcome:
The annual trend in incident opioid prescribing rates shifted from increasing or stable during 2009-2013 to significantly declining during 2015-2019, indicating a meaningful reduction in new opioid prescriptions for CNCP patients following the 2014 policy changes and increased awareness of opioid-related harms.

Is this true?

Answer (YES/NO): YES